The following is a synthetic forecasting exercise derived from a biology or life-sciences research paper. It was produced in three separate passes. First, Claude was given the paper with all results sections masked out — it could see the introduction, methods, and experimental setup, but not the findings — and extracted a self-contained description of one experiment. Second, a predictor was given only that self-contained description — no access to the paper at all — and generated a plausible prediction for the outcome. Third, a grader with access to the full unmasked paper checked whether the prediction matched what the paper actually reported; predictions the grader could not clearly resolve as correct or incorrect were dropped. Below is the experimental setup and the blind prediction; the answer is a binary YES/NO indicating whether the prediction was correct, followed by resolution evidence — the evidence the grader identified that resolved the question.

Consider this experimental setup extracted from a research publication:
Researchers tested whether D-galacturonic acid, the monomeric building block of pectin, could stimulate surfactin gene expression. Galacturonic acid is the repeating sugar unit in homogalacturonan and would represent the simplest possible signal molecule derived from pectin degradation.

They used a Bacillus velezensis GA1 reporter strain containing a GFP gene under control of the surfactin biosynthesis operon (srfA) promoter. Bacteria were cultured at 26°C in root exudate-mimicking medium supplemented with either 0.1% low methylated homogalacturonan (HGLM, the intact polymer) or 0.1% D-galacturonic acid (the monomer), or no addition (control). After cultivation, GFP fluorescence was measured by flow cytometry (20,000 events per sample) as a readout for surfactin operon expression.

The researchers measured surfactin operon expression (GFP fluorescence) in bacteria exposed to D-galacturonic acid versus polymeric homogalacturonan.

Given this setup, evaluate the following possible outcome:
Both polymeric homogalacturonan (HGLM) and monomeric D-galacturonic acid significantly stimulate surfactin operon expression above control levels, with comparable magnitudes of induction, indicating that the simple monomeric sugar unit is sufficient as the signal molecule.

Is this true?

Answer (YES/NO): NO